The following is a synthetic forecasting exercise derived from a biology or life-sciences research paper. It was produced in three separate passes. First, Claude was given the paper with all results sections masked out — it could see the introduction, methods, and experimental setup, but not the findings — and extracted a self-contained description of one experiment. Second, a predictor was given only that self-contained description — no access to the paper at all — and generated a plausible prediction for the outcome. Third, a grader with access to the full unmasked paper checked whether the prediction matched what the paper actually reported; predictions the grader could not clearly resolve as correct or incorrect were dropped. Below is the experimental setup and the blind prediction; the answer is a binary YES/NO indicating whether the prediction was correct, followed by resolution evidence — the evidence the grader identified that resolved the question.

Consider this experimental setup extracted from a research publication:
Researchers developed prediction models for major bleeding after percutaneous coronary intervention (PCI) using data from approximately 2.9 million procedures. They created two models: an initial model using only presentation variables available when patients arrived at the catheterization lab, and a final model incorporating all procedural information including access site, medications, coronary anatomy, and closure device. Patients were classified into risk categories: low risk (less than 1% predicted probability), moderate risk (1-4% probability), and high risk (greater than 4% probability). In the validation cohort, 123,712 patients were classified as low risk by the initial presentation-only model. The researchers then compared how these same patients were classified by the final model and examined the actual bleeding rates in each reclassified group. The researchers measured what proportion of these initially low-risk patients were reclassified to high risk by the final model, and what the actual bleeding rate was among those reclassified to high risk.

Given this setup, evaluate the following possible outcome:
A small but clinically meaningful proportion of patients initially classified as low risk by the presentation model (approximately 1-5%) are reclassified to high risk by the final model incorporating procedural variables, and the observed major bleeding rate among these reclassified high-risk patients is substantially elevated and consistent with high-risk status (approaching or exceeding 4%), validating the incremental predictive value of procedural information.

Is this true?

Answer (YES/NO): NO